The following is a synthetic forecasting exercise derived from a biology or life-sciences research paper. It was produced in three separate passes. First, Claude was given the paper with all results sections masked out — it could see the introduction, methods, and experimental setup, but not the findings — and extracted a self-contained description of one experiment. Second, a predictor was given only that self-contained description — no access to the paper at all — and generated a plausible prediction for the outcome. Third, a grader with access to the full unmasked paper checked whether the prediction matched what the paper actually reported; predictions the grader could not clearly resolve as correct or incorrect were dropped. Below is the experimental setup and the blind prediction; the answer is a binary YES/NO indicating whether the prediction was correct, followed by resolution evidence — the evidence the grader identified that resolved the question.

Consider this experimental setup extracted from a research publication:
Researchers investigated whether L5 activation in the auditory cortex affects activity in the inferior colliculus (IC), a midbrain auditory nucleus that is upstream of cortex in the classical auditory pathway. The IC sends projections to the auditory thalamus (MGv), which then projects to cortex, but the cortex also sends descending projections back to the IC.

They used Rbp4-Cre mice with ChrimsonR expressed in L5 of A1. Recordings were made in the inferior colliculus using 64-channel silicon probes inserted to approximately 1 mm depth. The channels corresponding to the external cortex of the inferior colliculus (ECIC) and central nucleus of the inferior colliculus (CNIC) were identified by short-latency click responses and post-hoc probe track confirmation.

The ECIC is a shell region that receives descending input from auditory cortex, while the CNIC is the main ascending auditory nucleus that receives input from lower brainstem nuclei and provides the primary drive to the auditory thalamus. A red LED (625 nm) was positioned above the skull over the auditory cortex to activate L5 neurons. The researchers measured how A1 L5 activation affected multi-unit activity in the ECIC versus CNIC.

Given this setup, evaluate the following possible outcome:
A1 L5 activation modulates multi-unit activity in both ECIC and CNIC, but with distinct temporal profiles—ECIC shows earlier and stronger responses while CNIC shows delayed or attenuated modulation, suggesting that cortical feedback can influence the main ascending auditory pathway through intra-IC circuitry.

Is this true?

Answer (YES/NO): NO